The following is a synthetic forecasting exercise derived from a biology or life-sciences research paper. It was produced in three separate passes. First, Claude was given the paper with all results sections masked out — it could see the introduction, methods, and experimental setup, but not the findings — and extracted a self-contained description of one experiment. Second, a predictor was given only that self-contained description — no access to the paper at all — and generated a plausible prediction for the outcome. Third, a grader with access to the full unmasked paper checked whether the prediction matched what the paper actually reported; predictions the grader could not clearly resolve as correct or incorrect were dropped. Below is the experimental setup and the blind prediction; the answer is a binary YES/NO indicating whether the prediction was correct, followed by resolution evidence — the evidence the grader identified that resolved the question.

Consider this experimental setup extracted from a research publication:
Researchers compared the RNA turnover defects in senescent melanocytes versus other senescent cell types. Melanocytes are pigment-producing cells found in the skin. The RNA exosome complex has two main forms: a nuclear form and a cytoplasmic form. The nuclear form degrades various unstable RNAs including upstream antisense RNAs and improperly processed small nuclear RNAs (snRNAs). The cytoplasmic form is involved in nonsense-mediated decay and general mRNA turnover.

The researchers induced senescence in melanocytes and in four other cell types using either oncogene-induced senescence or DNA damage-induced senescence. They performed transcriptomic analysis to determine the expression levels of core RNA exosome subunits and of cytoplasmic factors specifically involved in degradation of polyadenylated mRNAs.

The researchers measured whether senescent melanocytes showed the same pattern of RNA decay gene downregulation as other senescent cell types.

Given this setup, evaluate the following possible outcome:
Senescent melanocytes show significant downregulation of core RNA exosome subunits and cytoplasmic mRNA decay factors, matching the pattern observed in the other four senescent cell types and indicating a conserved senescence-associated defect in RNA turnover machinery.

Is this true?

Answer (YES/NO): NO